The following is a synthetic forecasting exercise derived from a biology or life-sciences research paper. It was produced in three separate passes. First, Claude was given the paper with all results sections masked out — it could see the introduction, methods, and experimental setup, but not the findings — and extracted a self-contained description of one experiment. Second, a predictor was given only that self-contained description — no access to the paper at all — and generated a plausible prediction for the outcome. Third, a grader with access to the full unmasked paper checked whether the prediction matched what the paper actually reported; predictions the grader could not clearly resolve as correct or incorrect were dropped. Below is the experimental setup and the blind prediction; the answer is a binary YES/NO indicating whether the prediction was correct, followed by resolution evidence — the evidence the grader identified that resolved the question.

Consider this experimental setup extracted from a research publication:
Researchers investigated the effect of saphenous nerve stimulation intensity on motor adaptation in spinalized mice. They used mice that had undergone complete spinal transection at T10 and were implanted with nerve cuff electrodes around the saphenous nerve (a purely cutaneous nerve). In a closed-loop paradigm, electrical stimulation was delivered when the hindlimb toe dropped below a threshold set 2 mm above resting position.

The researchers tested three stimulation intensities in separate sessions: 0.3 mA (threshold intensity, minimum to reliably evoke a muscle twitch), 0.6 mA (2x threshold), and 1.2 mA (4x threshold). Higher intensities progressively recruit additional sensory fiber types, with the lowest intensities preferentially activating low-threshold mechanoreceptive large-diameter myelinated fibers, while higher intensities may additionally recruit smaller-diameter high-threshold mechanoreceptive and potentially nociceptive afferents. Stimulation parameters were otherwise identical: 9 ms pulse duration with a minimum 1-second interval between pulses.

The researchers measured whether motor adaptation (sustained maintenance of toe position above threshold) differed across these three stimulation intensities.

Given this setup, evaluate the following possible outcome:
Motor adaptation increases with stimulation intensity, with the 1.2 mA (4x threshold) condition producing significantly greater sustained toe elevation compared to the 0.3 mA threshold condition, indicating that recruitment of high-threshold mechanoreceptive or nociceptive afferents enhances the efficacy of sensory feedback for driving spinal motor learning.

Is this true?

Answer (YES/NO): NO